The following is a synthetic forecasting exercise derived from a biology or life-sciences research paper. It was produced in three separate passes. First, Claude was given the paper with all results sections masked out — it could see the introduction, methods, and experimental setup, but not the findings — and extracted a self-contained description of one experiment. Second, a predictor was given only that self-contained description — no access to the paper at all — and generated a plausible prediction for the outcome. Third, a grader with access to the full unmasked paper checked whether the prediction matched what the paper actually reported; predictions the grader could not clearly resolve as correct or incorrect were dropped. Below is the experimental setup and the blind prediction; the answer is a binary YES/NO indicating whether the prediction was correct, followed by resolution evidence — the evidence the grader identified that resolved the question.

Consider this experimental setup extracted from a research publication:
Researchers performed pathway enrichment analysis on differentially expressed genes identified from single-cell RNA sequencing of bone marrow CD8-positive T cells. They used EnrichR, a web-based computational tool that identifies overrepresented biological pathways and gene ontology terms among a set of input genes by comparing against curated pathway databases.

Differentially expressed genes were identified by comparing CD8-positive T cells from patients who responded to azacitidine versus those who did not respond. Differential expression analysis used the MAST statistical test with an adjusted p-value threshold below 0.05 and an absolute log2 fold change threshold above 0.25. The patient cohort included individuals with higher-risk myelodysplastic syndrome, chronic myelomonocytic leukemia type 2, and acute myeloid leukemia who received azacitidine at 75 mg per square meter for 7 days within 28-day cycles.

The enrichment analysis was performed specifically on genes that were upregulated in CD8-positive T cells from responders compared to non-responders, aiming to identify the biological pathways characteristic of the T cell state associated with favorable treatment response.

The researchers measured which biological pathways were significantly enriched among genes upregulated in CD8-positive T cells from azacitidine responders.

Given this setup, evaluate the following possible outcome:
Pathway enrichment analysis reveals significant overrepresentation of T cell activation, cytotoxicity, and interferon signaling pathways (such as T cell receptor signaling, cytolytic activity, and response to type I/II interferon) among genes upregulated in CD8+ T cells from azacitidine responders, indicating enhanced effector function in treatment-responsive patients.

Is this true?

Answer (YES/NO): NO